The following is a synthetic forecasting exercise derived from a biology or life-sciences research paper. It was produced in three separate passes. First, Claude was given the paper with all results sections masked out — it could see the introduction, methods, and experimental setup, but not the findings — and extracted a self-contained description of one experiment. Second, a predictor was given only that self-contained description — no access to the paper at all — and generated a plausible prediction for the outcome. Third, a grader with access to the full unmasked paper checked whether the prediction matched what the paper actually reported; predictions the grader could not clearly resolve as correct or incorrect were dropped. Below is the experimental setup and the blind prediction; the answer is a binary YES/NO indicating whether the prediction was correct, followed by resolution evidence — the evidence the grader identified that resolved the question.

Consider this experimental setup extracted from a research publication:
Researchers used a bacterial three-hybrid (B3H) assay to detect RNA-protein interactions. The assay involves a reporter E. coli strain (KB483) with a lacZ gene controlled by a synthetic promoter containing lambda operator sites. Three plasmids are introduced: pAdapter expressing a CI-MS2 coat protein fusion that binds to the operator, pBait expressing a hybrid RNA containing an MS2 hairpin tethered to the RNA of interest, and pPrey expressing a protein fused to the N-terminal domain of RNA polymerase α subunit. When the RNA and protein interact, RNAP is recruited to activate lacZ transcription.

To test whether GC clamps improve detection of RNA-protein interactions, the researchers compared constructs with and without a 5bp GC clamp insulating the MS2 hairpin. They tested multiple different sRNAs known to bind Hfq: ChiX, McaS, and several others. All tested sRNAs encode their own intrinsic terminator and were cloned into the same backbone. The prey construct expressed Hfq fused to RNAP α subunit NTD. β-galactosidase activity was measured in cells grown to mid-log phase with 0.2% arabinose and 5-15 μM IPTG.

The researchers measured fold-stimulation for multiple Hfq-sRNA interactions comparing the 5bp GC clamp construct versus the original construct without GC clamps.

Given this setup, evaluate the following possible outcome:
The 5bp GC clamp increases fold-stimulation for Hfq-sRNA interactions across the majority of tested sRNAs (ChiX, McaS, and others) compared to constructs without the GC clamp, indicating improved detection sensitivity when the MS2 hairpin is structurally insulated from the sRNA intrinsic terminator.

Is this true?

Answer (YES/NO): NO